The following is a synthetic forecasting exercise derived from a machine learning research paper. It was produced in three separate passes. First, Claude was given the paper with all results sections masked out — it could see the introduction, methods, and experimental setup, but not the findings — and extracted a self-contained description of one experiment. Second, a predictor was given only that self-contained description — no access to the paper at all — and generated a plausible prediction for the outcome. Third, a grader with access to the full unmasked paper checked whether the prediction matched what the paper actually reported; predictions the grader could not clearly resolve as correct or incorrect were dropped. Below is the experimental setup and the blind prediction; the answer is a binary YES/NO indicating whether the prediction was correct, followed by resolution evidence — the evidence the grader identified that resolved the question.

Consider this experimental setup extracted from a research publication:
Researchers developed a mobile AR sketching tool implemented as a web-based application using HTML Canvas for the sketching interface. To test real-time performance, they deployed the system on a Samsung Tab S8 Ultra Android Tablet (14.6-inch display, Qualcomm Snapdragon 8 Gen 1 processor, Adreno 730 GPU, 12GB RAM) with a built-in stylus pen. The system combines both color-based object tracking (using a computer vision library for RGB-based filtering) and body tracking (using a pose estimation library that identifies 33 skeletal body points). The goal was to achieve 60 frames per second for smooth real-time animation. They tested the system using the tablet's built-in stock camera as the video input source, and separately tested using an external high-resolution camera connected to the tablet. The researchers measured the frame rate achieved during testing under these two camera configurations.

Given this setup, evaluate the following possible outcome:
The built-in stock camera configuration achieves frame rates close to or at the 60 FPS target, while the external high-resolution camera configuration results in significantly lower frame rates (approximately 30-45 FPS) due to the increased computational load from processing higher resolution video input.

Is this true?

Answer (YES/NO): NO